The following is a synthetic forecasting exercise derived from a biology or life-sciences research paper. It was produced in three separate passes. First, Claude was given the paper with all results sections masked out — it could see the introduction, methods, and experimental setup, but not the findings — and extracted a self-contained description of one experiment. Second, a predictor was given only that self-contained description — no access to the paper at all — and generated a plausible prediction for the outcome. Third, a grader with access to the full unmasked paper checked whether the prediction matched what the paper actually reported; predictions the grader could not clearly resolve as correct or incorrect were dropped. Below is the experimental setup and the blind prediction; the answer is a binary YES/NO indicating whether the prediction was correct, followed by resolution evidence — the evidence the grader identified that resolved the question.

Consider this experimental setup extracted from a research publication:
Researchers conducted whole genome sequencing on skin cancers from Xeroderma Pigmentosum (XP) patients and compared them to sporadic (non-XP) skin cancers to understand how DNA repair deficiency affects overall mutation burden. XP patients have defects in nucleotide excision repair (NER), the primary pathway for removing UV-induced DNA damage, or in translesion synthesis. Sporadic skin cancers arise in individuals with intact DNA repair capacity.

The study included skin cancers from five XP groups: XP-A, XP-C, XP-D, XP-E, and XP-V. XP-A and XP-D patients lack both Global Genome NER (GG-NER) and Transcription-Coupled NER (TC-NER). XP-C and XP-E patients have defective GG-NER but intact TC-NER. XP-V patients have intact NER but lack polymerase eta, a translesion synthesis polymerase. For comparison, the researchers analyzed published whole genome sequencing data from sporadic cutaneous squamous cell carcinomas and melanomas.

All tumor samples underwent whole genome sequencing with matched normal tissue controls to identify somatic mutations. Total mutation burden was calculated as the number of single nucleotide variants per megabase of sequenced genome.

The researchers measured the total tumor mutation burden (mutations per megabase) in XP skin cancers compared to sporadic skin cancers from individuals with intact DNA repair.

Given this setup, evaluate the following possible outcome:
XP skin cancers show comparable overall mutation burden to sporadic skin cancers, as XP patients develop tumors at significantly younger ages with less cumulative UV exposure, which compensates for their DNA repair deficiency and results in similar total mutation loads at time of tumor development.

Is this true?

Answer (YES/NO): NO